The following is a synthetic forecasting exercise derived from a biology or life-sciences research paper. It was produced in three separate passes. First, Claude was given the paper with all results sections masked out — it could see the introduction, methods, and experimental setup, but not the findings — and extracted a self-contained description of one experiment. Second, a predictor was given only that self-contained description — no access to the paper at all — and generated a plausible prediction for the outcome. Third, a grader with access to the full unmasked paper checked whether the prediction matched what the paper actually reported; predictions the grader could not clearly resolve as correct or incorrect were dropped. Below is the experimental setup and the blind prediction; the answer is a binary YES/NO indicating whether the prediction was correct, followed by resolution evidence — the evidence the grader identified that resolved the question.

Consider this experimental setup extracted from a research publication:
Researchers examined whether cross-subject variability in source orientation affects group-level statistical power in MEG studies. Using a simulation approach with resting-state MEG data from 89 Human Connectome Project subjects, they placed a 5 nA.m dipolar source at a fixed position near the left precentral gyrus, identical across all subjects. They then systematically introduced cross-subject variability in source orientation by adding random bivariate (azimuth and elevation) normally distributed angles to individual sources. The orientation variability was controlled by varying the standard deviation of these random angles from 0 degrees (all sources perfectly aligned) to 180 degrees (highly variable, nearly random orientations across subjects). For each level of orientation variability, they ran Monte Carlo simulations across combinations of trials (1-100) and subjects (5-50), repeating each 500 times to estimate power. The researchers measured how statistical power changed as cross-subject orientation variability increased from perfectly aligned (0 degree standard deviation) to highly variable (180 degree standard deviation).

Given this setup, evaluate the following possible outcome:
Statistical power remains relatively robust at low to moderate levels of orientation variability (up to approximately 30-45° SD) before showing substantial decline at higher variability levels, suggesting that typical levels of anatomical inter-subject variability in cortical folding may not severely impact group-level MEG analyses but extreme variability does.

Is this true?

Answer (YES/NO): NO